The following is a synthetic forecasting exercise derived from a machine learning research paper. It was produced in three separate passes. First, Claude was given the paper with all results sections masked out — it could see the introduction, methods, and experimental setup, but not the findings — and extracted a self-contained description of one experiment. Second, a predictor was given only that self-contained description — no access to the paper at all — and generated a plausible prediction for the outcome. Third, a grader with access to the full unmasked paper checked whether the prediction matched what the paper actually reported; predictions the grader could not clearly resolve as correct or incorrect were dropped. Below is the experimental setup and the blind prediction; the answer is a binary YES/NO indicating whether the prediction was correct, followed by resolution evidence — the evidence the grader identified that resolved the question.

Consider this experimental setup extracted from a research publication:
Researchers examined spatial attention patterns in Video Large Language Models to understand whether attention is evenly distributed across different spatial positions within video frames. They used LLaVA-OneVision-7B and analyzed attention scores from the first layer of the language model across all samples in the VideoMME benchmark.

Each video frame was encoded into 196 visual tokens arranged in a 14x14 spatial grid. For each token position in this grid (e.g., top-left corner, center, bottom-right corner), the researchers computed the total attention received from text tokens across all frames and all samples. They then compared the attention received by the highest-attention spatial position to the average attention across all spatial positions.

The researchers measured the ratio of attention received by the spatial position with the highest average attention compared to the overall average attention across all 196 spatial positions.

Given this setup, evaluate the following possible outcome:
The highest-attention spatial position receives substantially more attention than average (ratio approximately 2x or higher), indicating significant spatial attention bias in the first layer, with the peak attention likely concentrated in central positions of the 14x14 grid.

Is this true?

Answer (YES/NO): NO